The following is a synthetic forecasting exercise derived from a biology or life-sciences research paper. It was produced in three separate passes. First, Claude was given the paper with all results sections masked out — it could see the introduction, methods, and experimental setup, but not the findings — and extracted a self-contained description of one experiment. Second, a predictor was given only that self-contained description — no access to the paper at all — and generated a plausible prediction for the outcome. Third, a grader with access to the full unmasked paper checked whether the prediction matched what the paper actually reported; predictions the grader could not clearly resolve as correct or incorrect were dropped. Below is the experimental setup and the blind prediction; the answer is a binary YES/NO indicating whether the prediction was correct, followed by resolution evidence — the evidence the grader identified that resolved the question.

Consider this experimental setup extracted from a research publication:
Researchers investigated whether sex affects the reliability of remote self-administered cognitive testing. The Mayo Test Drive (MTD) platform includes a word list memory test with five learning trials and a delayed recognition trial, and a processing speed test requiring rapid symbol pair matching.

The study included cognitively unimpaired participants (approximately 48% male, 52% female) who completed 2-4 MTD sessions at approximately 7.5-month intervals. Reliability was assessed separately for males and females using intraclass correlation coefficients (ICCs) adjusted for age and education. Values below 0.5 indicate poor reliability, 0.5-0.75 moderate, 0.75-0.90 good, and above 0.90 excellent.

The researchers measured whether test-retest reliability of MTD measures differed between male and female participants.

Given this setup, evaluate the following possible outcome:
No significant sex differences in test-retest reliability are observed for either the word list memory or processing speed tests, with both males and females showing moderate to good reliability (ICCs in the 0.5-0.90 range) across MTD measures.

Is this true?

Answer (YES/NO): YES